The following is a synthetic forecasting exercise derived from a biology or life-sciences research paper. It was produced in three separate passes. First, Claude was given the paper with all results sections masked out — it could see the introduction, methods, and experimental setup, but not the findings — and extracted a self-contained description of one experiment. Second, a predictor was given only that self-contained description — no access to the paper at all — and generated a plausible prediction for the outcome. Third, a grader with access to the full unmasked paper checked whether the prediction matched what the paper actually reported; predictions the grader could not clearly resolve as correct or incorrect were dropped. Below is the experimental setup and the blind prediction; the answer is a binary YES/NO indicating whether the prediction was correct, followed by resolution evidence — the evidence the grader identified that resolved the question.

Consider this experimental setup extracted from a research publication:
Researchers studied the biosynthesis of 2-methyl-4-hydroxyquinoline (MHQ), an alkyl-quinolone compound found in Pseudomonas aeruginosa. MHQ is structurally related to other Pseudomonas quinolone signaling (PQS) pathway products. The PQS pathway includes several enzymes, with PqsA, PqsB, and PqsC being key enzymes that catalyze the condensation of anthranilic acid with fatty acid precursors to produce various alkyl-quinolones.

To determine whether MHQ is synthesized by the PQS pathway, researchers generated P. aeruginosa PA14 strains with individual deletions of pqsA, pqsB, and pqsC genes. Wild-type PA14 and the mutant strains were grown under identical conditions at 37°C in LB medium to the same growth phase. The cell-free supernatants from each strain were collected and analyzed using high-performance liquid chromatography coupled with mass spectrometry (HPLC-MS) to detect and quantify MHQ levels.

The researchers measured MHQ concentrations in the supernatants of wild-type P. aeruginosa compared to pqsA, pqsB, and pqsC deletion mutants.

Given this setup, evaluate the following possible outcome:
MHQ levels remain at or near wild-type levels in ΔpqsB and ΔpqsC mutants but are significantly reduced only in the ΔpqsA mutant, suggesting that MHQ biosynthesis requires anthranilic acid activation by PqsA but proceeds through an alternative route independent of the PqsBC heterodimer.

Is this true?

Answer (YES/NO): NO